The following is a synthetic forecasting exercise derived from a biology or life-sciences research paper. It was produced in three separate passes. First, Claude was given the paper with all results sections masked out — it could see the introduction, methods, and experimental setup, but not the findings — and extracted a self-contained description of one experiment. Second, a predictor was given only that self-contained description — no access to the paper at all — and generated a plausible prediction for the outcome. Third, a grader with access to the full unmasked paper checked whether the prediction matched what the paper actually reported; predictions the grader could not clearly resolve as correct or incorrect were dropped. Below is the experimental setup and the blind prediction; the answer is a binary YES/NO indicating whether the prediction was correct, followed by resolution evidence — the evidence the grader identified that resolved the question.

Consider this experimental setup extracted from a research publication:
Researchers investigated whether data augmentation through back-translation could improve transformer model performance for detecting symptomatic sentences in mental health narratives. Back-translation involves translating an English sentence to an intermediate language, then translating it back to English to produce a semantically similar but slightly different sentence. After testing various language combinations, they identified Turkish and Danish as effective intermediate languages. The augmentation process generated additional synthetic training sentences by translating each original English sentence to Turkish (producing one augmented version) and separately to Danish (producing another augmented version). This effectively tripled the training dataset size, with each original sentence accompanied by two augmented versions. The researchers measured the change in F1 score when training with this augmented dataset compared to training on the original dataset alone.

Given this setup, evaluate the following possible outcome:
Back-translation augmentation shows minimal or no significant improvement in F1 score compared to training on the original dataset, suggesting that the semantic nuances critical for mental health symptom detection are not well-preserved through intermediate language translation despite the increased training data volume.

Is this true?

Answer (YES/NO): NO